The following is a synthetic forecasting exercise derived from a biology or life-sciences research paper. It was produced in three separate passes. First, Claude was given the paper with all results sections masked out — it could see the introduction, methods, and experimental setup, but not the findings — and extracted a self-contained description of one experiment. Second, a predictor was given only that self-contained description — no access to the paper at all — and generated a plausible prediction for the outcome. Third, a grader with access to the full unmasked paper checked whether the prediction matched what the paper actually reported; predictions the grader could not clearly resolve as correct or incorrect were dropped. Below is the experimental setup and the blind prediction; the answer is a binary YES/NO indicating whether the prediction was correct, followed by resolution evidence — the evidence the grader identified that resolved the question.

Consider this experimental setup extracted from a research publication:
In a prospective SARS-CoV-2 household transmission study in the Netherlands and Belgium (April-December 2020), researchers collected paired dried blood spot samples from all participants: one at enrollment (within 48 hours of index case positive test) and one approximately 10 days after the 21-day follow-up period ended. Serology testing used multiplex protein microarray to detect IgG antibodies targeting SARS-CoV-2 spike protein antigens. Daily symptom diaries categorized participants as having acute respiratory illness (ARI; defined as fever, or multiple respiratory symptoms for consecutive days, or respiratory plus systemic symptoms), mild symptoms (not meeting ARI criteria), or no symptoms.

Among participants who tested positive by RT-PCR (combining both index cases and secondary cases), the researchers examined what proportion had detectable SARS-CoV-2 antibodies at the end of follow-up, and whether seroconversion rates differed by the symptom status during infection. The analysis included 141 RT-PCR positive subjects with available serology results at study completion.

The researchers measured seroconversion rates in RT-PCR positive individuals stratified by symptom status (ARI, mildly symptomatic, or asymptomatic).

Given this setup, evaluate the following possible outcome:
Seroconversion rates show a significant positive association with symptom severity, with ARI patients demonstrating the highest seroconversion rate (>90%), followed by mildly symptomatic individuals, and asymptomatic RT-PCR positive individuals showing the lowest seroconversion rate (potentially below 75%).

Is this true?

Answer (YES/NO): NO